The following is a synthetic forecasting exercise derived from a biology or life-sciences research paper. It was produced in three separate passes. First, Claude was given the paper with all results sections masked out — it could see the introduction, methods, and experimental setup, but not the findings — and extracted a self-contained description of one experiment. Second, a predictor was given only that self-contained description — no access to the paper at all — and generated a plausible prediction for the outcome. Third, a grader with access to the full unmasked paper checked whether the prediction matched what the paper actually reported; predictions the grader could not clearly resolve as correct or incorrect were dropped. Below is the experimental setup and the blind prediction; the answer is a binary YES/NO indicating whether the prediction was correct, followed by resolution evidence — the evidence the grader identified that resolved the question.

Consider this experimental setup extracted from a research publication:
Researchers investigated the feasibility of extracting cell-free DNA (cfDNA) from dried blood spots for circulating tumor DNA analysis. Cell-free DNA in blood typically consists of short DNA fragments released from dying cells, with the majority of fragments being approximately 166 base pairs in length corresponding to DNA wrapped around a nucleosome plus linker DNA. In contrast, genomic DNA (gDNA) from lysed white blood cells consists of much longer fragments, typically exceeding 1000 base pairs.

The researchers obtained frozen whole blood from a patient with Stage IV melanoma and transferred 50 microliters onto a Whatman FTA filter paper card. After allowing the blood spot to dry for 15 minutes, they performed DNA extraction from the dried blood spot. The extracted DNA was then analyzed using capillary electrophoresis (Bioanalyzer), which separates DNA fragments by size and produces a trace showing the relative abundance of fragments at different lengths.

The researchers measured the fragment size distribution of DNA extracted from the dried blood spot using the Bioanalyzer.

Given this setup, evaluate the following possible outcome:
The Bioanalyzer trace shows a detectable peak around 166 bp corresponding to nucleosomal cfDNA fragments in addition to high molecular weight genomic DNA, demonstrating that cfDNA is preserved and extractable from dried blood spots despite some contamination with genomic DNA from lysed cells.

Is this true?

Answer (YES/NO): NO